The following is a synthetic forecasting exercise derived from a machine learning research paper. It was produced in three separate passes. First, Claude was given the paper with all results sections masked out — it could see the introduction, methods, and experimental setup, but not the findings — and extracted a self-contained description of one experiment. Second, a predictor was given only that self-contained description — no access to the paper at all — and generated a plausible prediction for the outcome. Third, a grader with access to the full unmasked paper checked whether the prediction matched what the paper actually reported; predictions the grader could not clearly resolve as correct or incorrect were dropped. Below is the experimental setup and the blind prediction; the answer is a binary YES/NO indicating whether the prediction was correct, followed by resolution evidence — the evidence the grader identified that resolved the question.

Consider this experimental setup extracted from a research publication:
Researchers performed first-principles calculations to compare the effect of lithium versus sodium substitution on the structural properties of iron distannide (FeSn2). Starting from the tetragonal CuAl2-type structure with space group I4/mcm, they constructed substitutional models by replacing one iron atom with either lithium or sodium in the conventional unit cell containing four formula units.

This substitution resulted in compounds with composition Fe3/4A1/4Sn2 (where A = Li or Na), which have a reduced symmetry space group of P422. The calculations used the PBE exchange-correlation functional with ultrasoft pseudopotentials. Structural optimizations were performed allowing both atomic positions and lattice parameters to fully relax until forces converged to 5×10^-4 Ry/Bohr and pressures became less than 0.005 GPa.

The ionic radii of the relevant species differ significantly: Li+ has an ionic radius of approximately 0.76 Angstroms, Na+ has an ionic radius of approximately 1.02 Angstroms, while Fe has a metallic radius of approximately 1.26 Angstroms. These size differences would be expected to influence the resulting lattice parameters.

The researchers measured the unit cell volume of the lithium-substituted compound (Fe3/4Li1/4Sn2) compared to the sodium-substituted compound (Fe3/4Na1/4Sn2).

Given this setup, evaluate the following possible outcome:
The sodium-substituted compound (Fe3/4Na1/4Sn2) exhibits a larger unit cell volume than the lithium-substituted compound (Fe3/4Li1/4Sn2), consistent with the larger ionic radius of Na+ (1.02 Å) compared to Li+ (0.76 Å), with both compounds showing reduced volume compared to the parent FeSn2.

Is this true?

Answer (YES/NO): NO